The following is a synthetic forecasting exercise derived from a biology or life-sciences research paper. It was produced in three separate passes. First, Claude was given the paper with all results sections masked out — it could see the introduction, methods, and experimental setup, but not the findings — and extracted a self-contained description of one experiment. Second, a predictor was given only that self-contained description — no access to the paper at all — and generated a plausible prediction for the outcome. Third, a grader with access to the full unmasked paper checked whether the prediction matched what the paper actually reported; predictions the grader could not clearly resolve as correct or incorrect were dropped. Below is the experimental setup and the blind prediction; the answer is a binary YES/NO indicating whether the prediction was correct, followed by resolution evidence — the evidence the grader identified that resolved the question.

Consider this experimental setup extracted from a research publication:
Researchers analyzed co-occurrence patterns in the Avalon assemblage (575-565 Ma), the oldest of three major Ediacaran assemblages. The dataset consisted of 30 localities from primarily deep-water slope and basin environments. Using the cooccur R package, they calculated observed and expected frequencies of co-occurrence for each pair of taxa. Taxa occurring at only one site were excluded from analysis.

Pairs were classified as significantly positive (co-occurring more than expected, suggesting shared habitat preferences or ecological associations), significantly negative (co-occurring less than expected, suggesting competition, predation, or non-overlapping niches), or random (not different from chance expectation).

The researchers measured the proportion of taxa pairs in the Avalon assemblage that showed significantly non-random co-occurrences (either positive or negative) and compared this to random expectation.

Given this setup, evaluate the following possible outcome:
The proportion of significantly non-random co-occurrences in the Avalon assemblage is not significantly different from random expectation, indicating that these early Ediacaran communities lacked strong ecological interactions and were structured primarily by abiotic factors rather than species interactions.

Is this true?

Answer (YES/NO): NO